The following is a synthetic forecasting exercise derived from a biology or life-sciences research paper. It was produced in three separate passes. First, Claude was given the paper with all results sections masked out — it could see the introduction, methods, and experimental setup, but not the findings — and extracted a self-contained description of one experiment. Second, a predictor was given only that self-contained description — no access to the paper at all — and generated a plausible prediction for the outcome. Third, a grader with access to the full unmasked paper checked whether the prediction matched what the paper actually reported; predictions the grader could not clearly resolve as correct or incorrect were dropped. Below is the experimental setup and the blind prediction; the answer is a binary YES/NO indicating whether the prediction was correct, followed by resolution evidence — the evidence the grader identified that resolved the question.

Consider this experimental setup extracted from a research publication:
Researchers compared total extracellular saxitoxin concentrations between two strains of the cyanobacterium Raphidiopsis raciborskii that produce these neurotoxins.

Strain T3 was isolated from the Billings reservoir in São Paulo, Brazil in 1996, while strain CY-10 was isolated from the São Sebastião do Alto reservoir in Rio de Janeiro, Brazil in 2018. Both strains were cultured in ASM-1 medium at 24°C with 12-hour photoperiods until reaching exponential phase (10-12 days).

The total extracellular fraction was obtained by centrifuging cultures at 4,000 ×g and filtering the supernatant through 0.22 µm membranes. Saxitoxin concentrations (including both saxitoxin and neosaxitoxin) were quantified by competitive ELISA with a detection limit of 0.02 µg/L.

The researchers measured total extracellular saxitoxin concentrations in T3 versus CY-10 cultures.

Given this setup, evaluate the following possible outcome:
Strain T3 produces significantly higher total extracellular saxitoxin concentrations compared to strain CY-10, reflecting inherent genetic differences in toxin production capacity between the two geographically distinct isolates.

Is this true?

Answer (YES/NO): NO